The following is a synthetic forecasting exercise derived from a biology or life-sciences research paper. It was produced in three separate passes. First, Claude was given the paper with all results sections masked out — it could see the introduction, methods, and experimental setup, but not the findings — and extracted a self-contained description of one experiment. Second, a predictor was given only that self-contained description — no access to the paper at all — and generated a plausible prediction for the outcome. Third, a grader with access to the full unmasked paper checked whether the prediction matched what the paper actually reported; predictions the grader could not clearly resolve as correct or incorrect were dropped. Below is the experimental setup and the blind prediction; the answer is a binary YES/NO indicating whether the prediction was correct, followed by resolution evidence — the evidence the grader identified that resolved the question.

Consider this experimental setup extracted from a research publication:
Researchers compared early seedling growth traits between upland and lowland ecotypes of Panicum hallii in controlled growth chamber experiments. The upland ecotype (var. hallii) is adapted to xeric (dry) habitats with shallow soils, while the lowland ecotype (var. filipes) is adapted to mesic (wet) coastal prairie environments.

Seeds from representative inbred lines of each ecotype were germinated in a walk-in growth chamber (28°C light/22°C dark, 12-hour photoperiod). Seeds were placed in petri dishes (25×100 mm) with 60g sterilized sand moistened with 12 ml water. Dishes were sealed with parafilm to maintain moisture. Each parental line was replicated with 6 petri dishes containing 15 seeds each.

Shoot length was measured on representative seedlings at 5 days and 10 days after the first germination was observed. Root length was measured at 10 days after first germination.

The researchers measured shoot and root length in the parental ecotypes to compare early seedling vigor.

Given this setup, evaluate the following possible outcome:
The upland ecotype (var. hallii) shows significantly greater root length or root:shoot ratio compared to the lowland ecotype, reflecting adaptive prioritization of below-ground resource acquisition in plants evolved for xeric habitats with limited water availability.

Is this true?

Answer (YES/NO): YES